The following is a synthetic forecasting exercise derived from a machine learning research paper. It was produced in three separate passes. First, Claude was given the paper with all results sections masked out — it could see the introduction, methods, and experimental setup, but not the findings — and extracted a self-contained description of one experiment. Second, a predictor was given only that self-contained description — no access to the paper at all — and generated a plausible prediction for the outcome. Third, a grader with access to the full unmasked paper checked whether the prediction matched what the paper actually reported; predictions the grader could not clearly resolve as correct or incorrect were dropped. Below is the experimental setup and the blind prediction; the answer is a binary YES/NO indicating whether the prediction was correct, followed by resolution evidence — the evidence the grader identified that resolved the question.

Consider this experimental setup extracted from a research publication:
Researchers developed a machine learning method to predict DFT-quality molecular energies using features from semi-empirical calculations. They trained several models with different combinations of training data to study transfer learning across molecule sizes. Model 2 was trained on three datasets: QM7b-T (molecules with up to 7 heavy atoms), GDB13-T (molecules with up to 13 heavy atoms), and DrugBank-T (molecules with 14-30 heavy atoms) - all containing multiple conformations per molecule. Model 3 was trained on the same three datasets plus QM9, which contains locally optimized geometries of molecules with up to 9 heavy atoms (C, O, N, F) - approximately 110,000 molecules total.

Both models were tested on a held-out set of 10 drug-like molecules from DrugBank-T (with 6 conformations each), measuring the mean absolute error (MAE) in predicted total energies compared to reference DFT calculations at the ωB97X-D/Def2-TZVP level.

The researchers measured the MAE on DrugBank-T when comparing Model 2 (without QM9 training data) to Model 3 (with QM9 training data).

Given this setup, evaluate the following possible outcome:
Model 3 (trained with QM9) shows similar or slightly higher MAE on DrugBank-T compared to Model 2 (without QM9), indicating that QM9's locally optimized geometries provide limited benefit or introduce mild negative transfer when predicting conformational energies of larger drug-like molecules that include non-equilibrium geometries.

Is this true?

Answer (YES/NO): YES